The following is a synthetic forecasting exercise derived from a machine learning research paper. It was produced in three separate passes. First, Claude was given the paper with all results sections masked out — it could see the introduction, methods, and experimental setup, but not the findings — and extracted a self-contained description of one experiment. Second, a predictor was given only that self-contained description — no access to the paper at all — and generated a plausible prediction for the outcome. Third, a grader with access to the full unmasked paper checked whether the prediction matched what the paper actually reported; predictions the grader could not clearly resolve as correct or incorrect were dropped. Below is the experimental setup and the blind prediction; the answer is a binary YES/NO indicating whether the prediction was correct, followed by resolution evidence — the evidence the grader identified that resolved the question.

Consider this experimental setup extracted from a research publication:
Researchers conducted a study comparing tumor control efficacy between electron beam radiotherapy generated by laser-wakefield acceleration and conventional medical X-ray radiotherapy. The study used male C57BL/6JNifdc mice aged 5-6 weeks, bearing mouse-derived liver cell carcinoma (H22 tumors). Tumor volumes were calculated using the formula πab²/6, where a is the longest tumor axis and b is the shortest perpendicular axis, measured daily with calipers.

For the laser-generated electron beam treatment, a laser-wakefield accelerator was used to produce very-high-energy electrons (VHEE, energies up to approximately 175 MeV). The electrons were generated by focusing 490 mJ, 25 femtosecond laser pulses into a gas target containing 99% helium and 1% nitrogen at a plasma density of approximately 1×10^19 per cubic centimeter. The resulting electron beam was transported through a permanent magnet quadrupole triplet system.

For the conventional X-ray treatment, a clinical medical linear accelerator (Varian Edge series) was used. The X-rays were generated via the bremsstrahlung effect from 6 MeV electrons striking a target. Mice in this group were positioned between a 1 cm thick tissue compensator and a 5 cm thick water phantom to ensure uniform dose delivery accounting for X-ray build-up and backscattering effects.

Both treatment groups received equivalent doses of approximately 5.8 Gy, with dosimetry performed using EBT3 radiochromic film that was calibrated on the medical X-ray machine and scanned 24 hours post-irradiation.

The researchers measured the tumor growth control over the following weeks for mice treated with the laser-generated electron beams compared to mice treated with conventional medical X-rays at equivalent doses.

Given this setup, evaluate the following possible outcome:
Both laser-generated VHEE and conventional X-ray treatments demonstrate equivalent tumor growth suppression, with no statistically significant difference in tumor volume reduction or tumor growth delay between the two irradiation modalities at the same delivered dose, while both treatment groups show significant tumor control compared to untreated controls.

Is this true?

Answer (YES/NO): YES